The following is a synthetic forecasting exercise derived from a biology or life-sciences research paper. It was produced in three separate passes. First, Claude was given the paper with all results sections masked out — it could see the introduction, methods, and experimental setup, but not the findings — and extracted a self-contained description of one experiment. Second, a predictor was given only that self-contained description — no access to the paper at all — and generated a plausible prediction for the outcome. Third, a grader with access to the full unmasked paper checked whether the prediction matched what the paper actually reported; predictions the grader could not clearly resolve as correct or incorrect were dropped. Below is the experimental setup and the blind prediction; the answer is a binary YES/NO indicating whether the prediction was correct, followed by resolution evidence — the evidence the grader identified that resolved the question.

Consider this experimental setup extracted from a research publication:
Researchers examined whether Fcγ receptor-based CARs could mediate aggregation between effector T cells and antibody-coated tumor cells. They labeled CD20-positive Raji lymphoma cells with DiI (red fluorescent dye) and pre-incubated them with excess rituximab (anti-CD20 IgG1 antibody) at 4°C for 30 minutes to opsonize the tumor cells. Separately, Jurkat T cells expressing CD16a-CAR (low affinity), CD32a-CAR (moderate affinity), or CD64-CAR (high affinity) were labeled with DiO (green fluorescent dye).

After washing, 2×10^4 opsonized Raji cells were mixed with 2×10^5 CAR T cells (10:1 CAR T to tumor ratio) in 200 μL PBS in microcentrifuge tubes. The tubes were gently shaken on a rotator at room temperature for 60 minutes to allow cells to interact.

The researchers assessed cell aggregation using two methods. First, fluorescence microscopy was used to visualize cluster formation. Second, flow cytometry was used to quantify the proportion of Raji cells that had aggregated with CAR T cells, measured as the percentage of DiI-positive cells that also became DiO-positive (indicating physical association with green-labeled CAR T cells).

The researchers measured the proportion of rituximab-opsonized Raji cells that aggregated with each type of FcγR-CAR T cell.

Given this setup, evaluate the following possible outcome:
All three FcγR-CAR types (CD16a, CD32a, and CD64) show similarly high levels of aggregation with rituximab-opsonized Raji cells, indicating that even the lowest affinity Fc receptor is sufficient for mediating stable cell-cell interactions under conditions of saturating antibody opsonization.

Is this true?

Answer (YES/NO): NO